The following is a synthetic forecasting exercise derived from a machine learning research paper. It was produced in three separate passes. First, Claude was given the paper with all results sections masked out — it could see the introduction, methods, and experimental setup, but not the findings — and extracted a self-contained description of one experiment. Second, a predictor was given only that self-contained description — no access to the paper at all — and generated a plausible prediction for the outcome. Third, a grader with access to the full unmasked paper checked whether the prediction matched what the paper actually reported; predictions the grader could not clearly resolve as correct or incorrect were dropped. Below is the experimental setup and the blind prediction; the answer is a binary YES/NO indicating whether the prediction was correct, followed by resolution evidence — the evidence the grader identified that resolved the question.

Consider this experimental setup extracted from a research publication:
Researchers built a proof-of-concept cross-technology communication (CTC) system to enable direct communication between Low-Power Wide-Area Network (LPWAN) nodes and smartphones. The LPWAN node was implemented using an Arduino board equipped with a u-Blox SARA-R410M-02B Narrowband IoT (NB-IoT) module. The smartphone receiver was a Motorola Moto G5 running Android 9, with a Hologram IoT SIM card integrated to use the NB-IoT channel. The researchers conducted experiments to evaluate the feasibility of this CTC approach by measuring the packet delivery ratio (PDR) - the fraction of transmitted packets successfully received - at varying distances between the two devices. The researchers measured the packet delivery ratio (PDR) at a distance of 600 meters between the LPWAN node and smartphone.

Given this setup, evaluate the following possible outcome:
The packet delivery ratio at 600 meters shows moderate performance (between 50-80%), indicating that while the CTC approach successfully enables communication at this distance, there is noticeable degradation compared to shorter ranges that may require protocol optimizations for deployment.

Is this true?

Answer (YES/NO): NO